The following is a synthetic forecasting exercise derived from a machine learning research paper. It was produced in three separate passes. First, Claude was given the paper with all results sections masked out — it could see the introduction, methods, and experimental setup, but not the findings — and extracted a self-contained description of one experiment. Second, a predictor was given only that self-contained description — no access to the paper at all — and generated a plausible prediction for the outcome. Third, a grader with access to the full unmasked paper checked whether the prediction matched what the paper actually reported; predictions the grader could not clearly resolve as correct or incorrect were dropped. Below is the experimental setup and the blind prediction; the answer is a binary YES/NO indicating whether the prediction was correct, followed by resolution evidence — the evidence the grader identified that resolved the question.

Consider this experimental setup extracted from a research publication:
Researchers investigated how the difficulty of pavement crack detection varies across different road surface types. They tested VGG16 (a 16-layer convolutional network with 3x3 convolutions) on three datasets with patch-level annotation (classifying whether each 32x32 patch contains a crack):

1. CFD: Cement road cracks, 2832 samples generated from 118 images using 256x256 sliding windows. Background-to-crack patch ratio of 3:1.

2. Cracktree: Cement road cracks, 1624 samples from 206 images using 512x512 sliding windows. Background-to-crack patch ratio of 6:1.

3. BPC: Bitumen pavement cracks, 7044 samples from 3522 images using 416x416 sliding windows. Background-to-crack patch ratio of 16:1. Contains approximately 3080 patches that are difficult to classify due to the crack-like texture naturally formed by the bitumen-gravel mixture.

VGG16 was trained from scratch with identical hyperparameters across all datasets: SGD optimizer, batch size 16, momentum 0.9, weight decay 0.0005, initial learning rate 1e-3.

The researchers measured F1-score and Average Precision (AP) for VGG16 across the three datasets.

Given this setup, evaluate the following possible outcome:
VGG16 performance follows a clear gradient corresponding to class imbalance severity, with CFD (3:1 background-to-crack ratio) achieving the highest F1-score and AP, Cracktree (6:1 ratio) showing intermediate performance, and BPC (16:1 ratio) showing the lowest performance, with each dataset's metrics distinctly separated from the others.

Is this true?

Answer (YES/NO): NO